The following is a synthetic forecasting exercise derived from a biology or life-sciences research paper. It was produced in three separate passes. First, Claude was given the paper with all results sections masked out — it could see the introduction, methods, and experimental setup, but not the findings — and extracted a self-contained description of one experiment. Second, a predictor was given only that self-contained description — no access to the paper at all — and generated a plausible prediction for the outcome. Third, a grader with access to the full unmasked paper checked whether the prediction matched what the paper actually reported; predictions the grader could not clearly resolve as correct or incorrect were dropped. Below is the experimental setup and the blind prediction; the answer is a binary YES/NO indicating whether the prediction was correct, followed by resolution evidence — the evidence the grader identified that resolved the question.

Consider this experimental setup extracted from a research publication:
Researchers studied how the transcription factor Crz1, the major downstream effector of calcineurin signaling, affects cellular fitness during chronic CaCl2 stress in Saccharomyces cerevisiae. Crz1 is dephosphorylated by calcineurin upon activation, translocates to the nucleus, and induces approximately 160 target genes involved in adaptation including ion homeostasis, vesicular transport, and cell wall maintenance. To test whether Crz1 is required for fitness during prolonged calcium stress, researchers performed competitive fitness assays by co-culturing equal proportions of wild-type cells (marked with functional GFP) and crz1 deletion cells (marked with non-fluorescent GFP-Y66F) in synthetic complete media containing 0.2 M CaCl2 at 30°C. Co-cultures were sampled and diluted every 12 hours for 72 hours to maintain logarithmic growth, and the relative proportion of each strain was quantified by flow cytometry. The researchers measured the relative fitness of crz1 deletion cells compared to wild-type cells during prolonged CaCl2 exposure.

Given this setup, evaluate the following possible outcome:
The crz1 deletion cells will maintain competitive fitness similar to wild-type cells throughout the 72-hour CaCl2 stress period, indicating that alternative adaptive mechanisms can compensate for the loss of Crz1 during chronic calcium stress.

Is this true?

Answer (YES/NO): NO